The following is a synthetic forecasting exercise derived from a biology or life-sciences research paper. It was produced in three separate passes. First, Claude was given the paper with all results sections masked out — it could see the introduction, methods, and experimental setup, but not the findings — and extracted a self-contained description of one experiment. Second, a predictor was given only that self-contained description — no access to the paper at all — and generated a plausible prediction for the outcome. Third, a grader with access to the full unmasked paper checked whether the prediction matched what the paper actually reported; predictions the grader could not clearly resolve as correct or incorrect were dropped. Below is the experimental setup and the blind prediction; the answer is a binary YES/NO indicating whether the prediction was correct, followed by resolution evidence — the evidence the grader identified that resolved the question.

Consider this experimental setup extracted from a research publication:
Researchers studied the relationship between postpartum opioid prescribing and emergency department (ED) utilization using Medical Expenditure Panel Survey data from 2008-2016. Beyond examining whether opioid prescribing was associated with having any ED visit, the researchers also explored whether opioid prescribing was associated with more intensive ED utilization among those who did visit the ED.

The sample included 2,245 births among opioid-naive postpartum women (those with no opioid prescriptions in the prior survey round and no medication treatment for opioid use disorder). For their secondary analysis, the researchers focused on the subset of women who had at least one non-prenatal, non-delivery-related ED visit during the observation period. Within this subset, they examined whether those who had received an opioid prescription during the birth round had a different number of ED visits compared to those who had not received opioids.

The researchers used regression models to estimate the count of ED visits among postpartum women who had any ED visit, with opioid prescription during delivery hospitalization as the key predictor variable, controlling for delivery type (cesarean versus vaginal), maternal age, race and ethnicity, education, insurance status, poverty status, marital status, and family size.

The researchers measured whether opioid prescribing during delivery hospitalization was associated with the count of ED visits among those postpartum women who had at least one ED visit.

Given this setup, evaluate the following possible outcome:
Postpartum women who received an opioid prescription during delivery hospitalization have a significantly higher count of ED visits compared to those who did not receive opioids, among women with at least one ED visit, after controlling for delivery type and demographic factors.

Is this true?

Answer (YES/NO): NO